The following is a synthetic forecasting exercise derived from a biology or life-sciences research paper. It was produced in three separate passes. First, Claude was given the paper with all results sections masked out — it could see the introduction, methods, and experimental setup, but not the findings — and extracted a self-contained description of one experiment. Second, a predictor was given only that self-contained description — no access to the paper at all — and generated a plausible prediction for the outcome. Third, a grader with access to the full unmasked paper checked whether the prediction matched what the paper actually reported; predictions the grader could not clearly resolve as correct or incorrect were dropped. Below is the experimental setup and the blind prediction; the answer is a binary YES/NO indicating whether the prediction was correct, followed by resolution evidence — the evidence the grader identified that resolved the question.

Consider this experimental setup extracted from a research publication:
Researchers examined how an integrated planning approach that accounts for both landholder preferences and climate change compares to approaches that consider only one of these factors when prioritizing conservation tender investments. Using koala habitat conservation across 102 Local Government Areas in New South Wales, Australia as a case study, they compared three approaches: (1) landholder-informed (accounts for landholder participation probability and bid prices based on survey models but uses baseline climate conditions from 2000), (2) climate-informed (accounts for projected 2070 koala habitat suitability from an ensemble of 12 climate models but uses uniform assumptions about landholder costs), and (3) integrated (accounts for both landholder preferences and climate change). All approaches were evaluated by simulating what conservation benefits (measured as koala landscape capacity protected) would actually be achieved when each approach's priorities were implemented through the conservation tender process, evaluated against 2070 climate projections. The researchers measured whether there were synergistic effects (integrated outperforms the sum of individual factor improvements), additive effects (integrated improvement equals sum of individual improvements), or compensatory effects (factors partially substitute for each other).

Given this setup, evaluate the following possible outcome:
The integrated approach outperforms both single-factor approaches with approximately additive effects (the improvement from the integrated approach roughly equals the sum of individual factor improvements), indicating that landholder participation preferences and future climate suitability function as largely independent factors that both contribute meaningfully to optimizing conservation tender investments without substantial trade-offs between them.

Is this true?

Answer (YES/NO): NO